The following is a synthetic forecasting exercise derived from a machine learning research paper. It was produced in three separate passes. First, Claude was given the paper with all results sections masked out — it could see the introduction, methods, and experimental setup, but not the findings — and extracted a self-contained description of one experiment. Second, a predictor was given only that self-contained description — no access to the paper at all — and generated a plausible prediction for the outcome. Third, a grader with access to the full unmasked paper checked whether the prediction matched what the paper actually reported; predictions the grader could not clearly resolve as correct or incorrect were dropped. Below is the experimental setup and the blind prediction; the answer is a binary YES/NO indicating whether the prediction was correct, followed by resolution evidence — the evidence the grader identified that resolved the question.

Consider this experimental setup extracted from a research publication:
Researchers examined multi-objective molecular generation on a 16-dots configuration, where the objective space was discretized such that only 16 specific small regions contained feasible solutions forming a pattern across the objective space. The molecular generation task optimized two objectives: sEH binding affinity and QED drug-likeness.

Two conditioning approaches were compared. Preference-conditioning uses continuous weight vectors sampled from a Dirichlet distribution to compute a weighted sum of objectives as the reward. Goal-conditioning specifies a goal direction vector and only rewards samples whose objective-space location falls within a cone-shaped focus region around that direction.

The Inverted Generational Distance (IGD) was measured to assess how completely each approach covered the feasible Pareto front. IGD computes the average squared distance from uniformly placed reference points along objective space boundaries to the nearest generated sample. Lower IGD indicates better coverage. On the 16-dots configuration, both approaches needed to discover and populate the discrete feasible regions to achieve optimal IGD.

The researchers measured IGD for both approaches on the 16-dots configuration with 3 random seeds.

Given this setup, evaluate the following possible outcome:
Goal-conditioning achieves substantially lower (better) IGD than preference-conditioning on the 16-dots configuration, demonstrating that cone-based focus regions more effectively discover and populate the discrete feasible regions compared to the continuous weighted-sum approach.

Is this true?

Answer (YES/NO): NO